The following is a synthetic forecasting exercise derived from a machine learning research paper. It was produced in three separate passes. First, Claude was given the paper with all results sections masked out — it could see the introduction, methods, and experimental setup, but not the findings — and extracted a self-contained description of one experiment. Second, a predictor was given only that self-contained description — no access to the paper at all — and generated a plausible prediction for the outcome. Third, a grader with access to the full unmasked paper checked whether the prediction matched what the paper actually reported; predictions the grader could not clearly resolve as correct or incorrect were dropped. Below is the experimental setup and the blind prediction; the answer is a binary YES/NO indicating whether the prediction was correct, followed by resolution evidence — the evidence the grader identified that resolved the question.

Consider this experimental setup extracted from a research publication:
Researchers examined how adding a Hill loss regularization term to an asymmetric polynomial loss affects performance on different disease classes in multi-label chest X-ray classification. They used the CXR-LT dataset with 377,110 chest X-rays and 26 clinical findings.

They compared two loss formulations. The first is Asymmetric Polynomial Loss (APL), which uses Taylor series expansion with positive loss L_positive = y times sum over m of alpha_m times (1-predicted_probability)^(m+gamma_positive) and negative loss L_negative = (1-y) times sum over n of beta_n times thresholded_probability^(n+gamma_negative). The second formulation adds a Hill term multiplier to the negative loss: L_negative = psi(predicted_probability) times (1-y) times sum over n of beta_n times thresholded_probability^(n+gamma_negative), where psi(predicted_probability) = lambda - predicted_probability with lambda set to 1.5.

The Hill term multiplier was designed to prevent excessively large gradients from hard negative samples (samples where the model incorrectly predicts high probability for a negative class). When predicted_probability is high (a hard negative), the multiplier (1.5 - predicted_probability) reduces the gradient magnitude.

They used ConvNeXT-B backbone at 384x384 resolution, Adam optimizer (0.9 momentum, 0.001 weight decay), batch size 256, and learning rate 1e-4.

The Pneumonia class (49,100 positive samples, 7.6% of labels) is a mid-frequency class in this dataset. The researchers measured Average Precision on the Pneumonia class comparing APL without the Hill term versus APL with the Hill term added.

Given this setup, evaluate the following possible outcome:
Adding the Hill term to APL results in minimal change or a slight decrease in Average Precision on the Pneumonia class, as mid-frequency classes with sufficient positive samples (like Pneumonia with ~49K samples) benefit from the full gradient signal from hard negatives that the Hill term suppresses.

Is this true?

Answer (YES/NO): NO